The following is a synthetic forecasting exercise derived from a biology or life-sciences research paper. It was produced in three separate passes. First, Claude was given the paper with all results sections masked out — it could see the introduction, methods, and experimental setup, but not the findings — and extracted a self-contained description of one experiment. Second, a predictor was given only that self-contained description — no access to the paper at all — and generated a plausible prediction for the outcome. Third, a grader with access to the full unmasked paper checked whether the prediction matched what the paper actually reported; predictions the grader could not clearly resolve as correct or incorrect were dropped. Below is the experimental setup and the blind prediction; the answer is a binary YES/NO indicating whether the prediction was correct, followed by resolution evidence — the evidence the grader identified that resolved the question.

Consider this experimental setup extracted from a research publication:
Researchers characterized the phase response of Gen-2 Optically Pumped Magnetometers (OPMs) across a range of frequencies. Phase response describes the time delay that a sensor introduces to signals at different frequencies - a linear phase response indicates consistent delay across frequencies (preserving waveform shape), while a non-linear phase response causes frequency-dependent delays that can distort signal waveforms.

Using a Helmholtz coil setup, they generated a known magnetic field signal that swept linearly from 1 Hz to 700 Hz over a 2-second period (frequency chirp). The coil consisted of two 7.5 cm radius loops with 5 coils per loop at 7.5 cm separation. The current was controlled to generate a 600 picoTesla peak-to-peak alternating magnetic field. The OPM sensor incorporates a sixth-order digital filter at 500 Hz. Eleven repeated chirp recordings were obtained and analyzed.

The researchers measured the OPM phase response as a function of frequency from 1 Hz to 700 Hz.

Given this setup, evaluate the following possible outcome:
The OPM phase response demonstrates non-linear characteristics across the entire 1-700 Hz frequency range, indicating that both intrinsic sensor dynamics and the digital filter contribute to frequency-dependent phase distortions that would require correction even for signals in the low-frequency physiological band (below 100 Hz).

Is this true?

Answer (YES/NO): NO